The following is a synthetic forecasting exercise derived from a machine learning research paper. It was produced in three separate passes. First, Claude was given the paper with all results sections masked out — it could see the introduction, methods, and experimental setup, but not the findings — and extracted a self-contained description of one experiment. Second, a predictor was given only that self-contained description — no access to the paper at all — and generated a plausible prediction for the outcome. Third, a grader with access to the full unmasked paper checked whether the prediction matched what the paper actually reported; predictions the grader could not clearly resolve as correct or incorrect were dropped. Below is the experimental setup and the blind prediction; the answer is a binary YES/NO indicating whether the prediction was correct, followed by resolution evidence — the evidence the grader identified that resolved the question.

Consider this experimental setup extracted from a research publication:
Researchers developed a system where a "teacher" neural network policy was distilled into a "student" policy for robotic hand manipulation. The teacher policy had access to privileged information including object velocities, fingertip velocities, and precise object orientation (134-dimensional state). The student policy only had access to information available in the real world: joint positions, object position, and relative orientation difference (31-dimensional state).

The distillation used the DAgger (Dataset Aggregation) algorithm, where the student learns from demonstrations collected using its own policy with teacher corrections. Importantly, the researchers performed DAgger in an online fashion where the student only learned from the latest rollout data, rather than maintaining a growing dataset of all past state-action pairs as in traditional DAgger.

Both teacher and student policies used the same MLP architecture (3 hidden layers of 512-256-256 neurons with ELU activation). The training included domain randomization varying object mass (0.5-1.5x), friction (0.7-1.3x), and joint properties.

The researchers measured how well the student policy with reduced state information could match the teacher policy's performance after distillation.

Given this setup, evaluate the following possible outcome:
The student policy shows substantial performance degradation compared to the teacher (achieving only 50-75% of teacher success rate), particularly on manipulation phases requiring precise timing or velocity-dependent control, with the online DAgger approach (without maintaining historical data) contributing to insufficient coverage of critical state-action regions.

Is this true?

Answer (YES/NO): NO